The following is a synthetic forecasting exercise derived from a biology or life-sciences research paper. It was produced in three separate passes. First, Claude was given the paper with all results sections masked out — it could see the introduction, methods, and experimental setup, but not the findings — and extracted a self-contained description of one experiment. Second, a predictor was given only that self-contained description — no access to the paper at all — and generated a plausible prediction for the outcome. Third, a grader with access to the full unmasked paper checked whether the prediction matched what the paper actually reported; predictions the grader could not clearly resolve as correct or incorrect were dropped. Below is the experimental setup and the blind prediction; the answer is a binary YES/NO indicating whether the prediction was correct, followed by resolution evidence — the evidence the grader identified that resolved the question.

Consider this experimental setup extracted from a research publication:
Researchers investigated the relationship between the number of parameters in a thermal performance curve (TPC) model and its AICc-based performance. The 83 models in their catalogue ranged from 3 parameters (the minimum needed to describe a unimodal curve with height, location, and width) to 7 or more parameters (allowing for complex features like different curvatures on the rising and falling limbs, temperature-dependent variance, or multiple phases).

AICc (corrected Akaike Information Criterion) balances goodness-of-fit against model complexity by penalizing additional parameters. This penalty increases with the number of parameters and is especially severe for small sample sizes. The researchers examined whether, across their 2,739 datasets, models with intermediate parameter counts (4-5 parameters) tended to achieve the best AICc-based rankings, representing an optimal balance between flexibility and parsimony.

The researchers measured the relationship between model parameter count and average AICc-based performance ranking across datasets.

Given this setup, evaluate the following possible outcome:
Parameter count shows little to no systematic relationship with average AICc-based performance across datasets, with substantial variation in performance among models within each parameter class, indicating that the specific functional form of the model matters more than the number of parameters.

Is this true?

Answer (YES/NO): NO